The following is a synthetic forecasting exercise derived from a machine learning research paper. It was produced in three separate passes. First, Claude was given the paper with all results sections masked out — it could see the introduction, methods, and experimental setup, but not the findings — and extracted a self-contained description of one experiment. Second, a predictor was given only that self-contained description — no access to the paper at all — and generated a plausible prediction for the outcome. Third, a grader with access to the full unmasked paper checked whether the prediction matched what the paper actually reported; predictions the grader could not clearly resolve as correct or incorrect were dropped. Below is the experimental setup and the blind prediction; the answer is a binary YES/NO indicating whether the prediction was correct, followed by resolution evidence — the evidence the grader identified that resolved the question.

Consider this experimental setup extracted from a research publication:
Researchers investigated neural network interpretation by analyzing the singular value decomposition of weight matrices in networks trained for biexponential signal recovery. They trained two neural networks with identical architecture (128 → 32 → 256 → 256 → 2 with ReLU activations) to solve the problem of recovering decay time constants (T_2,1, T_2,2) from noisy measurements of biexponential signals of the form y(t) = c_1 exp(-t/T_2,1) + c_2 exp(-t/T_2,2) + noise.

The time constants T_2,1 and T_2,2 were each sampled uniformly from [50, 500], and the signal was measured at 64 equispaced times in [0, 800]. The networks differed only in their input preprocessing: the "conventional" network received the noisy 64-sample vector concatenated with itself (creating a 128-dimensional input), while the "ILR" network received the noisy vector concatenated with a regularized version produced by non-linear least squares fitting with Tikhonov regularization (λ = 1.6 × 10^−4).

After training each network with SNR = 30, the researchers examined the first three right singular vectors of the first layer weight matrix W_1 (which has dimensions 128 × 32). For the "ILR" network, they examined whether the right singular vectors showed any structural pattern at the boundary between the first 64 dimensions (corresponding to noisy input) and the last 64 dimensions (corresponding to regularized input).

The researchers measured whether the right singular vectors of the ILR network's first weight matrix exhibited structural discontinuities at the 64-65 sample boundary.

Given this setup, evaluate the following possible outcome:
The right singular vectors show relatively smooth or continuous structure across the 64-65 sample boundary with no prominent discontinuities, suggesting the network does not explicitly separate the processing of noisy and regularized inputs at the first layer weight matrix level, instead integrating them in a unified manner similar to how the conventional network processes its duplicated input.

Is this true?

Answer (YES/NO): NO